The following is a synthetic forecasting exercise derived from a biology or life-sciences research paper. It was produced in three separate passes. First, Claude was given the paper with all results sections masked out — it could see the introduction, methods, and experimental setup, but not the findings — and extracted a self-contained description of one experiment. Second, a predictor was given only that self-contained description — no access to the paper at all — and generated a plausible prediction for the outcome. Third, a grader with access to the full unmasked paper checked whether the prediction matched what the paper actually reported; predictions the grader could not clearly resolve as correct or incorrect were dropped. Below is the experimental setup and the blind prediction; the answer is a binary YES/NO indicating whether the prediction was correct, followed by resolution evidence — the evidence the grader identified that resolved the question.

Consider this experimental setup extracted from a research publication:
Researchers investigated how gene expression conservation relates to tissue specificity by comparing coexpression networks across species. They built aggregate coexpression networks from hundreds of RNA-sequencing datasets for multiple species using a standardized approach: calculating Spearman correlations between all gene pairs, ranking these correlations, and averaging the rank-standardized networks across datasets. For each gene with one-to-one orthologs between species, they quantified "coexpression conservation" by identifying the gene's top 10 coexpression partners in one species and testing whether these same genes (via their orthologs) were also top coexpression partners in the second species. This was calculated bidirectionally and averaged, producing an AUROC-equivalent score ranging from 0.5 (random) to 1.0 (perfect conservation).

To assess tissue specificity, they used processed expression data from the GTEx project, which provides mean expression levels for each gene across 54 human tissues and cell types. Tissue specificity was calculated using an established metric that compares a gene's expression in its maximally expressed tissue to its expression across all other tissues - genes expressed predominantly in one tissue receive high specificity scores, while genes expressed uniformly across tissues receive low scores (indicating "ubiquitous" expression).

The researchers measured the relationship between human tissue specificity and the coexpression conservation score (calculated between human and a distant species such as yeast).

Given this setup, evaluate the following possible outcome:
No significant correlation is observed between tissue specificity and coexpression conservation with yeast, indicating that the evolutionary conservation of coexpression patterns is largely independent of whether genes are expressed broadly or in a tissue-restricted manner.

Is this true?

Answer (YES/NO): NO